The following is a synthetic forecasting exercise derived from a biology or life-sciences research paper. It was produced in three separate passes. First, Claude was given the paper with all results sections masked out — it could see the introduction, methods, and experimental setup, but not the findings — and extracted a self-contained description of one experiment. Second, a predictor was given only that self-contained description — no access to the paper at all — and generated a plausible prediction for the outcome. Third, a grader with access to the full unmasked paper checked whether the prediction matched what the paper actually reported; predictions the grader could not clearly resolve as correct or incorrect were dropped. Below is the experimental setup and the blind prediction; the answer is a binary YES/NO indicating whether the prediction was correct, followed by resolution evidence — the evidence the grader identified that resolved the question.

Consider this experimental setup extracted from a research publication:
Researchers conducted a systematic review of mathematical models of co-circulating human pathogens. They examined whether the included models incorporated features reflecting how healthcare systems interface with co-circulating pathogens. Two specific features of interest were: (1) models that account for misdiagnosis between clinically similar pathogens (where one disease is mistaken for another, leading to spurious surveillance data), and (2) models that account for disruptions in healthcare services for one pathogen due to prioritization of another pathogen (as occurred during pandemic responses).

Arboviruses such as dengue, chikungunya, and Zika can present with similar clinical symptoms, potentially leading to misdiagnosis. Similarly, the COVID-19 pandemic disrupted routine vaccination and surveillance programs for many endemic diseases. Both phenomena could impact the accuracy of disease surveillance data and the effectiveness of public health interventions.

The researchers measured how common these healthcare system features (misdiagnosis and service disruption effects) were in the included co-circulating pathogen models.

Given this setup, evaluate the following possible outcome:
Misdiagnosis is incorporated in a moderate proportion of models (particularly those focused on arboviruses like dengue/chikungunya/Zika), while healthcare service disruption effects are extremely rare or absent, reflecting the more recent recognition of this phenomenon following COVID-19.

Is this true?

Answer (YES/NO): NO